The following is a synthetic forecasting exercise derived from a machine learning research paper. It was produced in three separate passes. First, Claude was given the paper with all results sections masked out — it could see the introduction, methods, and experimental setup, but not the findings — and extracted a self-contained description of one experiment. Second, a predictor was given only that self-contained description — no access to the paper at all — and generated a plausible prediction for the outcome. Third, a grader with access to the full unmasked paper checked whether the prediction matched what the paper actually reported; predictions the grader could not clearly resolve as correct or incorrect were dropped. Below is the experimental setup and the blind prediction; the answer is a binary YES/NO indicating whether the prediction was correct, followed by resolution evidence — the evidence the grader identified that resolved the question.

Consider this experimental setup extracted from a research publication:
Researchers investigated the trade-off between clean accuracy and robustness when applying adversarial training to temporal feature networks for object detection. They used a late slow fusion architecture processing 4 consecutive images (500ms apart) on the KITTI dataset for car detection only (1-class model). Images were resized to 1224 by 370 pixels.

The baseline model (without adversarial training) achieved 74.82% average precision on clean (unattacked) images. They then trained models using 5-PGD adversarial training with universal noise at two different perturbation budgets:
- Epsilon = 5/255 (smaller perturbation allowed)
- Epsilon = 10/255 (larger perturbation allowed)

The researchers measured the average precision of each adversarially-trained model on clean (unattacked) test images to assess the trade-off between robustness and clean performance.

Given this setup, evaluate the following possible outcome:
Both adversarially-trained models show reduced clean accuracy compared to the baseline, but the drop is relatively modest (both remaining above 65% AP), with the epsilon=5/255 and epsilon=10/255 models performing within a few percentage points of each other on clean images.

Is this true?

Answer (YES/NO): NO